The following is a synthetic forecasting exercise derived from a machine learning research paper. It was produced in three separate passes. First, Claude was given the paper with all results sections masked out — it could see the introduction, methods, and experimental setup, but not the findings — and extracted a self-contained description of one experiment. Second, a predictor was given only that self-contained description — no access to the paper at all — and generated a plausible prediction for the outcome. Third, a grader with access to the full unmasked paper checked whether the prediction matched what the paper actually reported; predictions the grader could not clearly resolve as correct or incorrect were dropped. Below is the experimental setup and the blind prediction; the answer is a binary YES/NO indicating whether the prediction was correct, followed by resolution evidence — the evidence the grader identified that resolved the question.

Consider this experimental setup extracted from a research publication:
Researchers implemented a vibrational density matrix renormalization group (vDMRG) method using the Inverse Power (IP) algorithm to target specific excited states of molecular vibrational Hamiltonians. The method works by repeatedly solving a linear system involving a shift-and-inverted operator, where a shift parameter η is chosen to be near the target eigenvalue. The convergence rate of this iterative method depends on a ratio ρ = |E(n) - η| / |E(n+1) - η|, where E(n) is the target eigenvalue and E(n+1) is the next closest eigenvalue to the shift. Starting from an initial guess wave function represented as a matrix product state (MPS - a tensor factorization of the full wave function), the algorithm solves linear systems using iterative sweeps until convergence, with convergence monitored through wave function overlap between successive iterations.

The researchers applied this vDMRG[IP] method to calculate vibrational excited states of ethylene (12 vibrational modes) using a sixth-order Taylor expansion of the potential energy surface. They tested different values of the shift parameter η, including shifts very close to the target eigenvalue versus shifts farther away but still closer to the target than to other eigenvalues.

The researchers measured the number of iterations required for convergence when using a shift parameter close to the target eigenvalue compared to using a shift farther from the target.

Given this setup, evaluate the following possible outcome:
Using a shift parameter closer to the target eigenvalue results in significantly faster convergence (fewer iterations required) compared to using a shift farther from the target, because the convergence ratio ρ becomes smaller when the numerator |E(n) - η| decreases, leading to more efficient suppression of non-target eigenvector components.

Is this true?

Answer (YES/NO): NO